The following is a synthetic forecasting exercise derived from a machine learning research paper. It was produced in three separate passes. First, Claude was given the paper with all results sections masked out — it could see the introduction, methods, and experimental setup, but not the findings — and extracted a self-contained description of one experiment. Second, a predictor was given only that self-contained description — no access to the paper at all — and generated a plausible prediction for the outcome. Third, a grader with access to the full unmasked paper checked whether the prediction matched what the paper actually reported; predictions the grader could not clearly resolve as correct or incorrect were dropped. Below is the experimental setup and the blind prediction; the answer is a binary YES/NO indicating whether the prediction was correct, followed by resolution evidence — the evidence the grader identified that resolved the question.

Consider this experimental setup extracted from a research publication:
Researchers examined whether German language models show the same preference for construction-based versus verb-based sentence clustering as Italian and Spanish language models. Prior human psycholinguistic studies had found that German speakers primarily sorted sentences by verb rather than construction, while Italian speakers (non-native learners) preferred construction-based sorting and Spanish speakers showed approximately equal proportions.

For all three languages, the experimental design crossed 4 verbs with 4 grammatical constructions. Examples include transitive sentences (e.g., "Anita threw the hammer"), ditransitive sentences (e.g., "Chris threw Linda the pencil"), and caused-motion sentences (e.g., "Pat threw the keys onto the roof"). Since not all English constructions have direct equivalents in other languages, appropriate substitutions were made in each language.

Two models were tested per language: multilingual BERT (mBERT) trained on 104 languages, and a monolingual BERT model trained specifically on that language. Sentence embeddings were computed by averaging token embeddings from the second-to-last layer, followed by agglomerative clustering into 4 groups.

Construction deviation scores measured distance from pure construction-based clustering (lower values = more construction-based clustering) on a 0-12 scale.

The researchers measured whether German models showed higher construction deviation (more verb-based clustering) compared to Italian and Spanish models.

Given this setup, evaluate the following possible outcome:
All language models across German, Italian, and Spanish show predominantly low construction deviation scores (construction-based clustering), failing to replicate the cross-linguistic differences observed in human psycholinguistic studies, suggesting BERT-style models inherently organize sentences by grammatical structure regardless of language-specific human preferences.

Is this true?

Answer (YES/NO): YES